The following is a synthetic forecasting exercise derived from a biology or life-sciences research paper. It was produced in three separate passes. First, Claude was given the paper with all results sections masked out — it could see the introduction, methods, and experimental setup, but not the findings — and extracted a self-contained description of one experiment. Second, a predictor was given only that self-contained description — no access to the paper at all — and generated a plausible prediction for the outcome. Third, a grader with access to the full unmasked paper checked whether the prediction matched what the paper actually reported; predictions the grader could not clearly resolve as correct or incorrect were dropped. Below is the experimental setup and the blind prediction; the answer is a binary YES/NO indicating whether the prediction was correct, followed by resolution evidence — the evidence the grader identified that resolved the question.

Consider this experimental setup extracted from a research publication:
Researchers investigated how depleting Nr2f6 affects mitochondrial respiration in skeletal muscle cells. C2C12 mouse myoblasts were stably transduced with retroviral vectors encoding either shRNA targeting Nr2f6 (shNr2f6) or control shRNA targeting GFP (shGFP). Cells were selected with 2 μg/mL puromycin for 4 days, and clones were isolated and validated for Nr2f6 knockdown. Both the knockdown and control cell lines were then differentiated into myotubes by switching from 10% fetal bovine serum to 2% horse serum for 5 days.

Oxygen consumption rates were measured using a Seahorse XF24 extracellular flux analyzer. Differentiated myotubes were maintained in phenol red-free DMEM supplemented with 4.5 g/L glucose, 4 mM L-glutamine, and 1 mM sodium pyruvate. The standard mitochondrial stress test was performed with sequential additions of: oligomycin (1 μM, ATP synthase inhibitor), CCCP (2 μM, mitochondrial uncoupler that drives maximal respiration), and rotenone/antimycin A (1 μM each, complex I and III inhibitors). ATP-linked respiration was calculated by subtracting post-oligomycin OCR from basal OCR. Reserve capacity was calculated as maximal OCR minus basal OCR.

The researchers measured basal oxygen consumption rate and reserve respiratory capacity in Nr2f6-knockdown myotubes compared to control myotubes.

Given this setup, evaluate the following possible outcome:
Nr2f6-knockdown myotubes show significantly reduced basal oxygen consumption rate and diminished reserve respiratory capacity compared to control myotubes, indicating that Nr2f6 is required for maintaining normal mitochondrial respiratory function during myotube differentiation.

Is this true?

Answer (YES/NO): NO